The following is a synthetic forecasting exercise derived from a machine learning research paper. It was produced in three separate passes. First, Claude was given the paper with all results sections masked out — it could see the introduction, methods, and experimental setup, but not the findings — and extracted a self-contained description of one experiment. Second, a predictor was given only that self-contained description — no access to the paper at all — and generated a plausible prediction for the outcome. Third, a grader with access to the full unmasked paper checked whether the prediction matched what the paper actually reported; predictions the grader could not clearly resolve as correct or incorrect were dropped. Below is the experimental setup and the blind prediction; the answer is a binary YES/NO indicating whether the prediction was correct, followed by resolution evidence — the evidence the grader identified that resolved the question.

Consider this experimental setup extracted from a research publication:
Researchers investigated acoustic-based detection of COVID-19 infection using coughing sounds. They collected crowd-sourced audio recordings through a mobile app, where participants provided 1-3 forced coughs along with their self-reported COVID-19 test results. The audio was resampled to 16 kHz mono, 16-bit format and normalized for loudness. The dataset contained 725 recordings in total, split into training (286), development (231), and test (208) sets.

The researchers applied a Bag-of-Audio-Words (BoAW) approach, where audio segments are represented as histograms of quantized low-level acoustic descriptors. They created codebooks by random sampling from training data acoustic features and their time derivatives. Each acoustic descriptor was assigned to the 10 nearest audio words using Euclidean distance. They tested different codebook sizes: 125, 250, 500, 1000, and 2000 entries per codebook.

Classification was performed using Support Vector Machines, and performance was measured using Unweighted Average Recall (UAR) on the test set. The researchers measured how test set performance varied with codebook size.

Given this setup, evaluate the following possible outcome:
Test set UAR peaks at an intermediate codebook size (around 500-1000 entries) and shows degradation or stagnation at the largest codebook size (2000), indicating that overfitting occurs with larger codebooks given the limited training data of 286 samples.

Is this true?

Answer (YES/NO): NO